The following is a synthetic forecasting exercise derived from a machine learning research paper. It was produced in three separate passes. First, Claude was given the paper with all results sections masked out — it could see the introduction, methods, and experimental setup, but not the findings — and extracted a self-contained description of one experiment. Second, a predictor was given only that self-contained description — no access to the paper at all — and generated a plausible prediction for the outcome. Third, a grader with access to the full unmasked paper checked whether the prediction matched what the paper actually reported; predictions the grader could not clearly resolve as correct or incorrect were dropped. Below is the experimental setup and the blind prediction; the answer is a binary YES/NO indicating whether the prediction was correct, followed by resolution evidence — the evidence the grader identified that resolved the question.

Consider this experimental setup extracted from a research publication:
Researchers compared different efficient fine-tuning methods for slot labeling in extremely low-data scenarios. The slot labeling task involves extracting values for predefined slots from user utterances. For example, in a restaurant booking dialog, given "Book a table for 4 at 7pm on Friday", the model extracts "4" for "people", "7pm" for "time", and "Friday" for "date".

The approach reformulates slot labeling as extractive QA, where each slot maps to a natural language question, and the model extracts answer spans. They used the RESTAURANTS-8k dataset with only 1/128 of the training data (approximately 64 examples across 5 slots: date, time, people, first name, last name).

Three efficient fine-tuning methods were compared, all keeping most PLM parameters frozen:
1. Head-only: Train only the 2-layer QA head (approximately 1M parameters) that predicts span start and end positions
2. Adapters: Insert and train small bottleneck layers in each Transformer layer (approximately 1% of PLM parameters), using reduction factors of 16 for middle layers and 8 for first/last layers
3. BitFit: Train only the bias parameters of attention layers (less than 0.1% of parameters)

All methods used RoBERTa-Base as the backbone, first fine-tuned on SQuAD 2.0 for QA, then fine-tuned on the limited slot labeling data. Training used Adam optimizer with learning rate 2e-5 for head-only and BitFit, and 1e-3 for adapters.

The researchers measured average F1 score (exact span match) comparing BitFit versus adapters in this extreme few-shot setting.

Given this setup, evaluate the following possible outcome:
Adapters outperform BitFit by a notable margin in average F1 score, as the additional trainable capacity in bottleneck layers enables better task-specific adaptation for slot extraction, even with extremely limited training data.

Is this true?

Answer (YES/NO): YES